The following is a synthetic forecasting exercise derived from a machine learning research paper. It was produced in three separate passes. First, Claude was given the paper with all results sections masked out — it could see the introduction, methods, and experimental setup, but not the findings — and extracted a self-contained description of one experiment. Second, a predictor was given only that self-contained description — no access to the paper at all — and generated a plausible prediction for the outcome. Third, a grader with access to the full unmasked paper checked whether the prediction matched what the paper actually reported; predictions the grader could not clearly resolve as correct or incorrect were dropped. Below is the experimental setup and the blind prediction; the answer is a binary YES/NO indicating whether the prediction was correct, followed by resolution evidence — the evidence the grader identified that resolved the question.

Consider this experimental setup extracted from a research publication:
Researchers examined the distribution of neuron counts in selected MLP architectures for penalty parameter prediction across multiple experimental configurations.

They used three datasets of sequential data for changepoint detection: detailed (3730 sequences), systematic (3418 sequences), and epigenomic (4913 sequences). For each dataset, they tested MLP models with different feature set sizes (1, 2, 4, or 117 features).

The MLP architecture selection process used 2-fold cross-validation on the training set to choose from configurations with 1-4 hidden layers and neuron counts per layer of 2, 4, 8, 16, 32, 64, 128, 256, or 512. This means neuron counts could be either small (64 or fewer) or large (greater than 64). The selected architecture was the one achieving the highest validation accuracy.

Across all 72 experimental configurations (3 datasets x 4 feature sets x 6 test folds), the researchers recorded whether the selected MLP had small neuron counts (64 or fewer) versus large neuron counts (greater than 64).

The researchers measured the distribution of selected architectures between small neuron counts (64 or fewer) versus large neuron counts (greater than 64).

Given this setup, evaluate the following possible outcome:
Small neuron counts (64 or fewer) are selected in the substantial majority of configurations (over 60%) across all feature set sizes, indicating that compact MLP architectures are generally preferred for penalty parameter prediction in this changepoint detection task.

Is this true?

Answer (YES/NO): YES